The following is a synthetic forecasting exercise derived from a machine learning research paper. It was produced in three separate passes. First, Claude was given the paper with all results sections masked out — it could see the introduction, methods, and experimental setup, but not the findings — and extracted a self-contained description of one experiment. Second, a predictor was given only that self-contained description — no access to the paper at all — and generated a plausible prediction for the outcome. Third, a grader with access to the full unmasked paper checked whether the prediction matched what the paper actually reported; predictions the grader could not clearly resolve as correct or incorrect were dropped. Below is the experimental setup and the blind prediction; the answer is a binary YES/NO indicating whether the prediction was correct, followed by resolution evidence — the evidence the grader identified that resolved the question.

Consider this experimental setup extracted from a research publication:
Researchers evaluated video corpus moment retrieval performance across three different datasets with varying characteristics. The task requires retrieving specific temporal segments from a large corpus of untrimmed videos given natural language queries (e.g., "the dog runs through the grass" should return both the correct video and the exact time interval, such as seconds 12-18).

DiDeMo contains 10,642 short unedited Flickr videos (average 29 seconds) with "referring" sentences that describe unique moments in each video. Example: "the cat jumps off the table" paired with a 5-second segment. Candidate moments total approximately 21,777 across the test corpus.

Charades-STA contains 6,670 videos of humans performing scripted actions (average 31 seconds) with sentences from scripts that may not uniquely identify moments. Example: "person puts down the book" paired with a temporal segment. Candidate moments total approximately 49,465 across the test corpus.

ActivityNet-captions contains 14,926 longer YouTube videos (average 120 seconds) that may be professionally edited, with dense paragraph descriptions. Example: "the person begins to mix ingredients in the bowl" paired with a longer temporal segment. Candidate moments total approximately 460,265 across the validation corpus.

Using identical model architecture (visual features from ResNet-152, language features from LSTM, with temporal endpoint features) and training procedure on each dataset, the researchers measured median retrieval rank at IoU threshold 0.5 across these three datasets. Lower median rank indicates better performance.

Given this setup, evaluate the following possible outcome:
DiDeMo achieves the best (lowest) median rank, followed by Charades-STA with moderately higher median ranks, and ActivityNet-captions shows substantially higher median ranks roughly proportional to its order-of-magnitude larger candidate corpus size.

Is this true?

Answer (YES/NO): NO